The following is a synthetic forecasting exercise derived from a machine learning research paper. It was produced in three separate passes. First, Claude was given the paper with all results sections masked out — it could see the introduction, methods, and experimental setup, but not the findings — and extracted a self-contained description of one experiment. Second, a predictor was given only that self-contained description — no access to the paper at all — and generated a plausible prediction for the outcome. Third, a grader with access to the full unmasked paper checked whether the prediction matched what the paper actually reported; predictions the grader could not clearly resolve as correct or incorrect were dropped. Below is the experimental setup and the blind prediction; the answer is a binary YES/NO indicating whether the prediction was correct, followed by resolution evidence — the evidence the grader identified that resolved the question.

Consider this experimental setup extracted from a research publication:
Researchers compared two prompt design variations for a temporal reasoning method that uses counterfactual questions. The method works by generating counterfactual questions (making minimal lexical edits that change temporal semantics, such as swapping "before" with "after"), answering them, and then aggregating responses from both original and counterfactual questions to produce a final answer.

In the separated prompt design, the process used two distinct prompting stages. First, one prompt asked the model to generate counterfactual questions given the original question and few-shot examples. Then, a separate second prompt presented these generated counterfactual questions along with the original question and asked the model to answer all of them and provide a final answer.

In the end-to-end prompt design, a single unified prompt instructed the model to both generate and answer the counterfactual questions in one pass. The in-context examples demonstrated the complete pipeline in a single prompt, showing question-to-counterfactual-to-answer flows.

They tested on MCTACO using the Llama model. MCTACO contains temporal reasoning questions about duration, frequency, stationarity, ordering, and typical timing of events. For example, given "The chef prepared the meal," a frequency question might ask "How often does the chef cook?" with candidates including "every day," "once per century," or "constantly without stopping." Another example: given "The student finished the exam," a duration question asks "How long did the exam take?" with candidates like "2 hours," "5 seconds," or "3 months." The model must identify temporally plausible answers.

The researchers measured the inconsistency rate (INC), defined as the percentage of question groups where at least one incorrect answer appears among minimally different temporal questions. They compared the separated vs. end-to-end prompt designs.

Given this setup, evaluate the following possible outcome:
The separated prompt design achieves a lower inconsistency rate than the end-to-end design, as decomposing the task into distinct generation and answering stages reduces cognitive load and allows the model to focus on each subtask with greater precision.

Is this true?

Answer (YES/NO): YES